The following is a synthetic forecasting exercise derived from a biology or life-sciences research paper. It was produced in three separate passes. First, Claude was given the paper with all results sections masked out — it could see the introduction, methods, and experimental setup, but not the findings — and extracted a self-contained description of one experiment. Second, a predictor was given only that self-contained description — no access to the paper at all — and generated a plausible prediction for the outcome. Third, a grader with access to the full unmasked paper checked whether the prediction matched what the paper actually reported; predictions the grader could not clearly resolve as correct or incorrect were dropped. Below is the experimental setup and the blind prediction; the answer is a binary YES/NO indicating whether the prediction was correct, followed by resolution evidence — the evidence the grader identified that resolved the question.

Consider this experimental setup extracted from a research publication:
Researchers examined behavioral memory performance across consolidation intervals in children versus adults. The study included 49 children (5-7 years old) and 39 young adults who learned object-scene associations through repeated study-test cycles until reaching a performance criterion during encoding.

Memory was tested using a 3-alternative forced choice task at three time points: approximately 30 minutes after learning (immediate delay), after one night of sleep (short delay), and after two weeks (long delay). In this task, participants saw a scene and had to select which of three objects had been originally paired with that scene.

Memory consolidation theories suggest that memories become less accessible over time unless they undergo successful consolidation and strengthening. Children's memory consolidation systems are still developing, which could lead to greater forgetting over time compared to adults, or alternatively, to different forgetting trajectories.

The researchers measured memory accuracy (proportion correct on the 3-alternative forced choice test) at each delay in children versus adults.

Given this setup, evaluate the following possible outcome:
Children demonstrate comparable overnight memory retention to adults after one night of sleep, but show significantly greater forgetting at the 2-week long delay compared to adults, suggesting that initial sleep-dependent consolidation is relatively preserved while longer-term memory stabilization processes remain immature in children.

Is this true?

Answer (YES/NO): NO